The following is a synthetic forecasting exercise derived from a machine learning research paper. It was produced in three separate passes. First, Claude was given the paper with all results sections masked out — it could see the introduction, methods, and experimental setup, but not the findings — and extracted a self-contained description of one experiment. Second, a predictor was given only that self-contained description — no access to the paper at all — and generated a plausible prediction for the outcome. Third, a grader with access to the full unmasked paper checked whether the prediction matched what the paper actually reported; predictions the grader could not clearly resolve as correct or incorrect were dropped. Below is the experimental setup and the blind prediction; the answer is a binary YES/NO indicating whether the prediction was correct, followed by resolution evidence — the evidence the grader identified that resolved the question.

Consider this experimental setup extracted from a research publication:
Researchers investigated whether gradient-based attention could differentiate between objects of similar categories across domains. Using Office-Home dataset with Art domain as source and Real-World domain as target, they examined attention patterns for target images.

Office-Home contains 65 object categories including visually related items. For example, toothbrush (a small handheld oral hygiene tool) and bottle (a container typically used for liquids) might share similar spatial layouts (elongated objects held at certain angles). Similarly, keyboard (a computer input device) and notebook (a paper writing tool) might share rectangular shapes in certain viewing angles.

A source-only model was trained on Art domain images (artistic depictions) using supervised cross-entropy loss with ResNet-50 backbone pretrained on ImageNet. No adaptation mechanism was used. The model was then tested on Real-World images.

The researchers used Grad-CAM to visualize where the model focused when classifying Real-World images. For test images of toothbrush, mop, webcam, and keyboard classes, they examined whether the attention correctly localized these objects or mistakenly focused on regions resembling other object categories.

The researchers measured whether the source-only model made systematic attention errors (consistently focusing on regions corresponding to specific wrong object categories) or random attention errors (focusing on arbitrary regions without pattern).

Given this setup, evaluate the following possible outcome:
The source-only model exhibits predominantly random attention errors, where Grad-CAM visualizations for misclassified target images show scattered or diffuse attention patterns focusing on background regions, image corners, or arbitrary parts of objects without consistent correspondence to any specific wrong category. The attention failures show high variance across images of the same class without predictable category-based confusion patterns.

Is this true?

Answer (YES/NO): NO